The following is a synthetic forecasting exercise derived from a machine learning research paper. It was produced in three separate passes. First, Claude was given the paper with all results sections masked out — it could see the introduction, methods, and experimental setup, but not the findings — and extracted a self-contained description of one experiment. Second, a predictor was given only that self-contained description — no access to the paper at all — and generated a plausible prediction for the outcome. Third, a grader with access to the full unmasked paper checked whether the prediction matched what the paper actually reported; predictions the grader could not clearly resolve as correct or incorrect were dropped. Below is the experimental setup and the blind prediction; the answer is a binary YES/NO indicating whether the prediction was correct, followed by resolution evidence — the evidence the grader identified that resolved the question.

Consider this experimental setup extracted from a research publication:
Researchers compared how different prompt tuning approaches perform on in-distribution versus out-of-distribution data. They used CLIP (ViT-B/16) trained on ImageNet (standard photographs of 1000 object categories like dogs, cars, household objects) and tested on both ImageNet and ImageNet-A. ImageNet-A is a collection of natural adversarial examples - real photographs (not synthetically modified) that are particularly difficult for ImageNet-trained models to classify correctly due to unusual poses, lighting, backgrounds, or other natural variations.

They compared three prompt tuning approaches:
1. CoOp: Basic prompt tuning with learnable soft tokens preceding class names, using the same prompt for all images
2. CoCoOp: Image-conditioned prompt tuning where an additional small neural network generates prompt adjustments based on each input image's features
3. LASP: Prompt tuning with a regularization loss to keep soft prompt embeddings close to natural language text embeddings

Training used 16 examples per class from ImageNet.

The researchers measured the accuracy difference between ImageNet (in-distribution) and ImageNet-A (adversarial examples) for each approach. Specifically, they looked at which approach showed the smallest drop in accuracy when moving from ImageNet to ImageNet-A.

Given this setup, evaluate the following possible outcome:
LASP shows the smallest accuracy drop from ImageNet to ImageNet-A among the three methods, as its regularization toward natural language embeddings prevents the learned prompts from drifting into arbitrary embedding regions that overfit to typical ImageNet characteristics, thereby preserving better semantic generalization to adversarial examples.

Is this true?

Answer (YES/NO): NO